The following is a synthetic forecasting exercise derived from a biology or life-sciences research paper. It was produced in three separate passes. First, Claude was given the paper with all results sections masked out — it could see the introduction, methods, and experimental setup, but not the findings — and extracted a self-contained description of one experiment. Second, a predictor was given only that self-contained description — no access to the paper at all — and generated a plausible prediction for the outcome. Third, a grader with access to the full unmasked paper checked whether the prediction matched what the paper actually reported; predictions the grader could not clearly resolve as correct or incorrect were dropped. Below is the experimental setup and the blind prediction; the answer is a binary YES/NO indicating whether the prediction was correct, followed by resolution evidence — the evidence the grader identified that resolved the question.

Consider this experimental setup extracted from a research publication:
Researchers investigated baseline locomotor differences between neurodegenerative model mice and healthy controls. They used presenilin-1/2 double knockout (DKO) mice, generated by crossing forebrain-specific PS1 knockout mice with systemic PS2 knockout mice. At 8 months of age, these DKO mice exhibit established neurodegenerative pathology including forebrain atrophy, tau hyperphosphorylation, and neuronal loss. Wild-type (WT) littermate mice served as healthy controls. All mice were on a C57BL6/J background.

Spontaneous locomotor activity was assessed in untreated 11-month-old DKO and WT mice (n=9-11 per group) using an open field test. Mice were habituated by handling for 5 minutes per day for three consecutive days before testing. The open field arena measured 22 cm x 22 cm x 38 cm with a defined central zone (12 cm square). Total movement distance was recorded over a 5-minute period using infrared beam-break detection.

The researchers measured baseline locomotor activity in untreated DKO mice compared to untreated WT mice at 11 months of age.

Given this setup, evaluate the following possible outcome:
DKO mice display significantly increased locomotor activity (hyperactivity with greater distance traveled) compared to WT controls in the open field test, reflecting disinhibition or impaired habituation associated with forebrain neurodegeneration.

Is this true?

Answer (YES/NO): YES